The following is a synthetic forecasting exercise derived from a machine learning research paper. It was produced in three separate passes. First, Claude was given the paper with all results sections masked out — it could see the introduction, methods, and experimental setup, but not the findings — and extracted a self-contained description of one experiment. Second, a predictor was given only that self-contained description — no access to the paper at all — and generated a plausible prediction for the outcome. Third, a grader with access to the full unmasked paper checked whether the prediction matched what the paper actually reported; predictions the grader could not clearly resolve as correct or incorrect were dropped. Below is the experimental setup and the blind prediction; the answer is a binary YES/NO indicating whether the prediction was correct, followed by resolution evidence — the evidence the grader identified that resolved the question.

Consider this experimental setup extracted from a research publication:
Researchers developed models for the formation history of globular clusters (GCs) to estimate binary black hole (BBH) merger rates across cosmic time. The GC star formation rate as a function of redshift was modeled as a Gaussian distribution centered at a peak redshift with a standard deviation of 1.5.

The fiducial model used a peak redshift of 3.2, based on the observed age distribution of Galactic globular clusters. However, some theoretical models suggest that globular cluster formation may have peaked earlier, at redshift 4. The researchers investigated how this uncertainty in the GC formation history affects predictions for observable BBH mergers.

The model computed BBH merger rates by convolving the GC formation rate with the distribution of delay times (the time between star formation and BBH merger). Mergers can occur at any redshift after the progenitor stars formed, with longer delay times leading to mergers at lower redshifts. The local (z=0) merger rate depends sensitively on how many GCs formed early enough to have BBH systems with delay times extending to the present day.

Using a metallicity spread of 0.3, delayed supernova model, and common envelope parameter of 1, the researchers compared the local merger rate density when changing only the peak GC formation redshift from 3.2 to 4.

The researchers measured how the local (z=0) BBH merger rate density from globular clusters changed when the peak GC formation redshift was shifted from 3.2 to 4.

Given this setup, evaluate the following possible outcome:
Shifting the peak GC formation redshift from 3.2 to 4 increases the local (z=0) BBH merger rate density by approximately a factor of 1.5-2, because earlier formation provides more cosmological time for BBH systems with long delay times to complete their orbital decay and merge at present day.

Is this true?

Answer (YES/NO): NO